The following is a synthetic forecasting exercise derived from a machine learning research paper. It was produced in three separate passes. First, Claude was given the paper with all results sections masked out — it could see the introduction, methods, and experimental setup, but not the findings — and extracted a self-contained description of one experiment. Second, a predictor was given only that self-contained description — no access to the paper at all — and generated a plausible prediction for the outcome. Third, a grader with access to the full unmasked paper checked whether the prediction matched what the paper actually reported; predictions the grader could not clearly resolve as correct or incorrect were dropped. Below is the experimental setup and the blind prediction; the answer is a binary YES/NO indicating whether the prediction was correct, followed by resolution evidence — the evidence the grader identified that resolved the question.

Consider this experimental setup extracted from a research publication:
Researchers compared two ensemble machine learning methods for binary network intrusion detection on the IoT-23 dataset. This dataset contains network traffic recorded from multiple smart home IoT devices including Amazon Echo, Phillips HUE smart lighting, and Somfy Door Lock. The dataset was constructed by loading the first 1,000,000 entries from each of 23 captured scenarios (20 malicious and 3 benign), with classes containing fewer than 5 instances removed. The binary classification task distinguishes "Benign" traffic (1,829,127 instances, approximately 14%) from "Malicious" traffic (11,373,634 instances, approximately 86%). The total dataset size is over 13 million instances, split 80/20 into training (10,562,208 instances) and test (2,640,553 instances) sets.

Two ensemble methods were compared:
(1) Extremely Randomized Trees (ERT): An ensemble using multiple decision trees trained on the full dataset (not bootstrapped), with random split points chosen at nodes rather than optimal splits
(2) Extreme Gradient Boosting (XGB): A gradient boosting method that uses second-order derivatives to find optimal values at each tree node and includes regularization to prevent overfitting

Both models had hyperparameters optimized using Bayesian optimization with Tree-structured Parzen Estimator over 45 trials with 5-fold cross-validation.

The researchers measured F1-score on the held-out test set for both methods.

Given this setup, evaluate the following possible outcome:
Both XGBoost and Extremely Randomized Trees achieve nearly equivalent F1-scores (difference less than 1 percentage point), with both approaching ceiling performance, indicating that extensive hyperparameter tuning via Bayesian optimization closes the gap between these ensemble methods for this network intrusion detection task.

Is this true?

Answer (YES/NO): NO